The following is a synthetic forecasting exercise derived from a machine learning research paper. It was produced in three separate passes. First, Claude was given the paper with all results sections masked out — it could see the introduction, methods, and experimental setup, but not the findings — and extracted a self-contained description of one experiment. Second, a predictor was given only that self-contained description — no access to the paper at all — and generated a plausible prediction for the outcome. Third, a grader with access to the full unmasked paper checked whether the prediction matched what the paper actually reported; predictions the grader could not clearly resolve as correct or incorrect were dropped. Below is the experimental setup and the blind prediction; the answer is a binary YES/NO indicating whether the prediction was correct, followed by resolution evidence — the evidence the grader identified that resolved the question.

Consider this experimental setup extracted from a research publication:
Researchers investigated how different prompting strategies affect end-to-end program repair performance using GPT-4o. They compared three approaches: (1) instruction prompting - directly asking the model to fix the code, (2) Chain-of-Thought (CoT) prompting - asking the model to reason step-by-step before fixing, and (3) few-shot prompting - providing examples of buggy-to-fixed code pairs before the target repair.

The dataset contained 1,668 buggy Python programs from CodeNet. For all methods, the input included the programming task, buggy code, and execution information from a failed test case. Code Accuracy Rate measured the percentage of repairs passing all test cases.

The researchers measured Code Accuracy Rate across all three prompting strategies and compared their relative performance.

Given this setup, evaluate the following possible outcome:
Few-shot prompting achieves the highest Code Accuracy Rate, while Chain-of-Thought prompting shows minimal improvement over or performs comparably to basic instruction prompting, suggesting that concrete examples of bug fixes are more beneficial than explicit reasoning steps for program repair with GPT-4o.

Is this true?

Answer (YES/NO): NO